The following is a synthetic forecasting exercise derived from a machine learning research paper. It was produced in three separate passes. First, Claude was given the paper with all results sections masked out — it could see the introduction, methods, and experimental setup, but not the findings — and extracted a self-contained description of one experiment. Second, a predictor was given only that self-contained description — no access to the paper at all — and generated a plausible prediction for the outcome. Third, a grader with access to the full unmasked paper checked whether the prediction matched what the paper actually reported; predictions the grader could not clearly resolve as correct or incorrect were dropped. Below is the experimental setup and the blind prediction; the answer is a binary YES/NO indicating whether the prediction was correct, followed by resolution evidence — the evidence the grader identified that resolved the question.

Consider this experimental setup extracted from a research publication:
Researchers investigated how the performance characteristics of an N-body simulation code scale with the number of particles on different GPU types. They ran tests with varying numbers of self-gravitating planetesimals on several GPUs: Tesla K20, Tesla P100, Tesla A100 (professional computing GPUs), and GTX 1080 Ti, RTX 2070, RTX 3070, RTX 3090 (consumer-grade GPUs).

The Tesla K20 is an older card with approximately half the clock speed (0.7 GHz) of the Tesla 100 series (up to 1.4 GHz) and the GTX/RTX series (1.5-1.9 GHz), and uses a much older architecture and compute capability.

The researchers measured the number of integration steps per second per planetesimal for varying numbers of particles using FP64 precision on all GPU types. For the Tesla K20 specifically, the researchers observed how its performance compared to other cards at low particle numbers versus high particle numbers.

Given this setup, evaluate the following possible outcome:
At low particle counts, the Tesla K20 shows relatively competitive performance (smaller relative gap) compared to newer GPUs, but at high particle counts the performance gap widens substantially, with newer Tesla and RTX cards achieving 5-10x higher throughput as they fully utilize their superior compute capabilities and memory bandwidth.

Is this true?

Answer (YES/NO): YES